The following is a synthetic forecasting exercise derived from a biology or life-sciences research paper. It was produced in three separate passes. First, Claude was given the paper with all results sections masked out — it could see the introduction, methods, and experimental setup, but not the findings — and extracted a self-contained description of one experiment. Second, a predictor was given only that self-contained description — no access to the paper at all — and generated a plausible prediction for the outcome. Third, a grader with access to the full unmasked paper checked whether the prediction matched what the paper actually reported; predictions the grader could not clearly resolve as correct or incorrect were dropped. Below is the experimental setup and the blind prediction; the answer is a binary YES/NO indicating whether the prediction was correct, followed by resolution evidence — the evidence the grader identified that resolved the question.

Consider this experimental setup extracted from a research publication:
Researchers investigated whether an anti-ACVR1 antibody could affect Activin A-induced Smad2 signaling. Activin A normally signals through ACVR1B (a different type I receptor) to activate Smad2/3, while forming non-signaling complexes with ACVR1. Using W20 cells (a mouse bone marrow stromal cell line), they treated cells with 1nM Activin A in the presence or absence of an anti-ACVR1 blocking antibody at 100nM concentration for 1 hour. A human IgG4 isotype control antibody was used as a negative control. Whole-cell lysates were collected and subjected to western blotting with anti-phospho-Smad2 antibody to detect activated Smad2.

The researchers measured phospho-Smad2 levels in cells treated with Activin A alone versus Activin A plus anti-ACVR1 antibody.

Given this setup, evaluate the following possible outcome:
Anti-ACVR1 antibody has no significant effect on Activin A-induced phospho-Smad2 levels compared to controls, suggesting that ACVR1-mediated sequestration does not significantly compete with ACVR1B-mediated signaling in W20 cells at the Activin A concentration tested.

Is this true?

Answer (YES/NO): NO